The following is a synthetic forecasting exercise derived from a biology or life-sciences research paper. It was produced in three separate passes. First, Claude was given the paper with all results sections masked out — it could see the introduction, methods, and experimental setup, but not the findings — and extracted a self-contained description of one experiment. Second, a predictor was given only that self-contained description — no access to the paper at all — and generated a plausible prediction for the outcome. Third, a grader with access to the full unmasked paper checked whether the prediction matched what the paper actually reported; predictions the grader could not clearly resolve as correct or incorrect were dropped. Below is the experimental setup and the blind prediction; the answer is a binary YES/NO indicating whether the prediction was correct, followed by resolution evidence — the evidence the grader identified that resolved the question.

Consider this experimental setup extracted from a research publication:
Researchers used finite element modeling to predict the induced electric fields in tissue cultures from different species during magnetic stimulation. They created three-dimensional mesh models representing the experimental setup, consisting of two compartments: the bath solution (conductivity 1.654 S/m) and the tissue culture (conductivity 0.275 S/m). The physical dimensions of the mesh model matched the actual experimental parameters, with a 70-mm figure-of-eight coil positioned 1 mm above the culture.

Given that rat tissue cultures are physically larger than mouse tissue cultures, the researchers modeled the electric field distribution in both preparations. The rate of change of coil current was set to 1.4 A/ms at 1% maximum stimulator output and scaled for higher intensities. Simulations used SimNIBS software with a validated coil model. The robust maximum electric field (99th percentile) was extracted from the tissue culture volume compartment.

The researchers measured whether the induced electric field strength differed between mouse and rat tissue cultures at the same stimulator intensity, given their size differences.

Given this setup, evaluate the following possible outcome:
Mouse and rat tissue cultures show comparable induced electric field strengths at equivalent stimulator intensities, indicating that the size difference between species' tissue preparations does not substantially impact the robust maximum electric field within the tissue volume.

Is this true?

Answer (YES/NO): NO